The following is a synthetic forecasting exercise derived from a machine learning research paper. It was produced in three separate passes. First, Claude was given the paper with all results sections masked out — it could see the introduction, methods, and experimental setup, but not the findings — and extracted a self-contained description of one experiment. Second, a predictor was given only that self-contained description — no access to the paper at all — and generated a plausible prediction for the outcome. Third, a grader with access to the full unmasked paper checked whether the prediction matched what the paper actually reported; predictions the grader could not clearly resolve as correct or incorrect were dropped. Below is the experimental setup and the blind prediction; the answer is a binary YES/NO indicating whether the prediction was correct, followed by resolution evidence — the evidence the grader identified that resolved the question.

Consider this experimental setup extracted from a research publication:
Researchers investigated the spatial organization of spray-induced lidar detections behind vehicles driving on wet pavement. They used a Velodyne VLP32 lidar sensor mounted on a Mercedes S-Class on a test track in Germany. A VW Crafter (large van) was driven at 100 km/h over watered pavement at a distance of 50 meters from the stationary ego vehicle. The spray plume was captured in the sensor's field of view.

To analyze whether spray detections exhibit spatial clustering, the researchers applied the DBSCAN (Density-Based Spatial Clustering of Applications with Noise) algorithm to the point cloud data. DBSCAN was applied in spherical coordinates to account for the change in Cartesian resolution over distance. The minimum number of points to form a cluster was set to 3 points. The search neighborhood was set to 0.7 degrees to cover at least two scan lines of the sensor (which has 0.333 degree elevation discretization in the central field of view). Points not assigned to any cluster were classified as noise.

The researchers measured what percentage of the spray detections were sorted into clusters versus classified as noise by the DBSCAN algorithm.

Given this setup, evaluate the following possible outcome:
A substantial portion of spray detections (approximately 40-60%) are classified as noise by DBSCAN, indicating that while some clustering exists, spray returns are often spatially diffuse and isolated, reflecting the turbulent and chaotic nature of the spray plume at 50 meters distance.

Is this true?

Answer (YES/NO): NO